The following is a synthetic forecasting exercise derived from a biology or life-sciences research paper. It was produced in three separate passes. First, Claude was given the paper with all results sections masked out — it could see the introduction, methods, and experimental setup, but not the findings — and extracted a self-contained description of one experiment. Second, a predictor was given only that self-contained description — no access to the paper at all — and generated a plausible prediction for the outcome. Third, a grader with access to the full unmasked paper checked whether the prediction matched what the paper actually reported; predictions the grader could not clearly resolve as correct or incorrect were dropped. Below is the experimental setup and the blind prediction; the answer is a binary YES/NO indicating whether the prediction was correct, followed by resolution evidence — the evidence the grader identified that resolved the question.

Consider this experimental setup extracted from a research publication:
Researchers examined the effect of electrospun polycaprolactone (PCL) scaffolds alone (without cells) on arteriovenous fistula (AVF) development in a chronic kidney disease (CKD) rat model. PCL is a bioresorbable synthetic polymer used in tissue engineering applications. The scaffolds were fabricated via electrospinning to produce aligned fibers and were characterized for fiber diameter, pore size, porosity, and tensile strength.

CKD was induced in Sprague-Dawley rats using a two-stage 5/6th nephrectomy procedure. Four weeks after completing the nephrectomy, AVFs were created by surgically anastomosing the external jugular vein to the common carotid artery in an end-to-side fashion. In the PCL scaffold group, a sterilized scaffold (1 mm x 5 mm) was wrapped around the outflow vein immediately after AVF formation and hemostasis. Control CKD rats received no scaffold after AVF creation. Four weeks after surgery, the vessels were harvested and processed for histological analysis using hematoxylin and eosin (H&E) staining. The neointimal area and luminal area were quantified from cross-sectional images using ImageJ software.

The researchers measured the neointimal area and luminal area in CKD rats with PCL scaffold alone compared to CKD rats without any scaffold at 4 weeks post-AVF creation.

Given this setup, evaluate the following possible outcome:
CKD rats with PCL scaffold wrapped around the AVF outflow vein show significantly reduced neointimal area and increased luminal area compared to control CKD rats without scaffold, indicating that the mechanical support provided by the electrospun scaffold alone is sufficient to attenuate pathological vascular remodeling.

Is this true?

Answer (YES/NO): YES